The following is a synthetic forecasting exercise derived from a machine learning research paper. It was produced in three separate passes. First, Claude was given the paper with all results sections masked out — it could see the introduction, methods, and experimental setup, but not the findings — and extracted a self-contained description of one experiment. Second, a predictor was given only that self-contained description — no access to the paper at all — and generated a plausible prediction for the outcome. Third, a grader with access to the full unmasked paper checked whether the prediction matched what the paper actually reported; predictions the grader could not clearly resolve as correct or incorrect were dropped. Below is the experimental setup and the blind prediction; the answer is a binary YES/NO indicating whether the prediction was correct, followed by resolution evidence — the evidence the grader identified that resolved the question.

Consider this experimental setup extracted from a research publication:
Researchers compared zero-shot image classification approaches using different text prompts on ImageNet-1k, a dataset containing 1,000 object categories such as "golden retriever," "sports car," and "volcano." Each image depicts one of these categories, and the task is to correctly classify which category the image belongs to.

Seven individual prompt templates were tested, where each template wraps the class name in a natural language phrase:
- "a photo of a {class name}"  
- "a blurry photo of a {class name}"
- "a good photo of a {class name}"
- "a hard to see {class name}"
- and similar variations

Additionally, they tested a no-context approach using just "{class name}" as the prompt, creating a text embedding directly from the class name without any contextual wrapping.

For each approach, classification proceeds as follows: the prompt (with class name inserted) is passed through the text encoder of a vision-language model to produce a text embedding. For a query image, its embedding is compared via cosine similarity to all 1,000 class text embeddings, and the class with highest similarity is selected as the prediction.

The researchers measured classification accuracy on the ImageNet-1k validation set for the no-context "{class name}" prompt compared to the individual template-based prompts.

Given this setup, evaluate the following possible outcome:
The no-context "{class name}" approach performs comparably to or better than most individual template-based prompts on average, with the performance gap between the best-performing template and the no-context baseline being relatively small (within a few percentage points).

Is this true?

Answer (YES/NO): NO